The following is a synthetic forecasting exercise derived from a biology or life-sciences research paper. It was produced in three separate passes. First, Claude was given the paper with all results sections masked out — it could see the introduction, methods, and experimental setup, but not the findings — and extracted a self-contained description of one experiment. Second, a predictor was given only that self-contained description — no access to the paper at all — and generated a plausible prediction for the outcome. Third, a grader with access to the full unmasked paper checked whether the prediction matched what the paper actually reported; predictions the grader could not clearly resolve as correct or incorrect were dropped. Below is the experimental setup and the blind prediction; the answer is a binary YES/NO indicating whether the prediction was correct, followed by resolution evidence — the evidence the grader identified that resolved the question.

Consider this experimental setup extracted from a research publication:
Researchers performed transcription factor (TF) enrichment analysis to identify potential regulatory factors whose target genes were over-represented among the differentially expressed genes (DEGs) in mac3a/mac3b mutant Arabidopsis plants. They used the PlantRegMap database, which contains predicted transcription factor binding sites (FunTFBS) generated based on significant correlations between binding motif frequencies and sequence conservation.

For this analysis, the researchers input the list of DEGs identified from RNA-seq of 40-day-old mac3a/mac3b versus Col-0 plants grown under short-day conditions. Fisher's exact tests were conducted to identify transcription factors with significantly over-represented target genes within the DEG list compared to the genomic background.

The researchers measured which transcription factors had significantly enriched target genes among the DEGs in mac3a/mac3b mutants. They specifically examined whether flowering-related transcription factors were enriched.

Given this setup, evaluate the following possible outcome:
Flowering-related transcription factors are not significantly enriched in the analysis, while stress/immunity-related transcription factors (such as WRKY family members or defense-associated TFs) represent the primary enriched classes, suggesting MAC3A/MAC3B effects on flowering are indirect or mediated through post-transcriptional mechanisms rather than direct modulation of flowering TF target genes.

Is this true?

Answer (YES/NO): NO